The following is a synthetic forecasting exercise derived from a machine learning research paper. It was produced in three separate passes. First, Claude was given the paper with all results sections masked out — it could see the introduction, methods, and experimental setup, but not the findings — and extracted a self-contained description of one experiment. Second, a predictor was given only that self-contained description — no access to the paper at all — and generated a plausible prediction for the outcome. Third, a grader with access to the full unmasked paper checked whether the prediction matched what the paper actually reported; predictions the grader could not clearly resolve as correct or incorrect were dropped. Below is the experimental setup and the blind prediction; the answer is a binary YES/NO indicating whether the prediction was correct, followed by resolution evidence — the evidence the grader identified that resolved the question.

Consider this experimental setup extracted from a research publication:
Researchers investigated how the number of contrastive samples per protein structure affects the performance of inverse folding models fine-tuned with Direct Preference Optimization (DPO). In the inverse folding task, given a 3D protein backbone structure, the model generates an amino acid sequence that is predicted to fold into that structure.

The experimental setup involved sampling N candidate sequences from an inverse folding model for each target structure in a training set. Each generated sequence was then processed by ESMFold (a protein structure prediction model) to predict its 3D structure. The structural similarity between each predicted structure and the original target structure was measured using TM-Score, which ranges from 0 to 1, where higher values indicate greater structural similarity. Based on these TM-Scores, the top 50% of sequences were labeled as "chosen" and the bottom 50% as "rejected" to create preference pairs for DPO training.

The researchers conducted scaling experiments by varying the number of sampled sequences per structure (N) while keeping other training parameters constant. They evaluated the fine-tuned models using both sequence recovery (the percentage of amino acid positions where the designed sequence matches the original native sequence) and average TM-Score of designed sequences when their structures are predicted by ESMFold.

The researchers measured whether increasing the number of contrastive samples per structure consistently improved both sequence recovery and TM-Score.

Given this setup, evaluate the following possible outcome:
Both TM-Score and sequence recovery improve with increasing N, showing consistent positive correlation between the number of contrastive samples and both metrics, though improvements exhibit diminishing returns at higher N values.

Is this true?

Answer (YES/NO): NO